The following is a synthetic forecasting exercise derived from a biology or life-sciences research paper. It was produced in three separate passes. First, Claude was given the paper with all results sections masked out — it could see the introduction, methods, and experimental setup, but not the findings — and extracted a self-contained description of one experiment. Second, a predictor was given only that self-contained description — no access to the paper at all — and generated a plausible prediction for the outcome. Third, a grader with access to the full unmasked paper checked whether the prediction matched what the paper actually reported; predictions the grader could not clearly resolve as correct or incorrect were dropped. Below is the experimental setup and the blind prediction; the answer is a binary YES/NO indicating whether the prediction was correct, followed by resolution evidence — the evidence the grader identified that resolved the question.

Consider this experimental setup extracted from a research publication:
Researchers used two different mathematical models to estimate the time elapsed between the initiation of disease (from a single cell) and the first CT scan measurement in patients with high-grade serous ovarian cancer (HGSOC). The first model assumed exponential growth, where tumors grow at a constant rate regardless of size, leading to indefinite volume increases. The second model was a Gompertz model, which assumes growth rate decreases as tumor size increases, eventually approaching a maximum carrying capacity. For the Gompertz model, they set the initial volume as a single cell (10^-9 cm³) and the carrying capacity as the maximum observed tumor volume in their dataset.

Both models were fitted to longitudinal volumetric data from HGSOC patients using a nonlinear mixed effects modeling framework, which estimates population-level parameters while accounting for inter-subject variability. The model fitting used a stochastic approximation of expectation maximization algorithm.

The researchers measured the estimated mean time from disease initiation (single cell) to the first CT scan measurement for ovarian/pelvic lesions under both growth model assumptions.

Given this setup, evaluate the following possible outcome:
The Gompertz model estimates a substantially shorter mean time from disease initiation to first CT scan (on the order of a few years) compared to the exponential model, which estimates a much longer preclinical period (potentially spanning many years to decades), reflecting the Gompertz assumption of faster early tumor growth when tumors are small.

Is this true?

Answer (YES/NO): YES